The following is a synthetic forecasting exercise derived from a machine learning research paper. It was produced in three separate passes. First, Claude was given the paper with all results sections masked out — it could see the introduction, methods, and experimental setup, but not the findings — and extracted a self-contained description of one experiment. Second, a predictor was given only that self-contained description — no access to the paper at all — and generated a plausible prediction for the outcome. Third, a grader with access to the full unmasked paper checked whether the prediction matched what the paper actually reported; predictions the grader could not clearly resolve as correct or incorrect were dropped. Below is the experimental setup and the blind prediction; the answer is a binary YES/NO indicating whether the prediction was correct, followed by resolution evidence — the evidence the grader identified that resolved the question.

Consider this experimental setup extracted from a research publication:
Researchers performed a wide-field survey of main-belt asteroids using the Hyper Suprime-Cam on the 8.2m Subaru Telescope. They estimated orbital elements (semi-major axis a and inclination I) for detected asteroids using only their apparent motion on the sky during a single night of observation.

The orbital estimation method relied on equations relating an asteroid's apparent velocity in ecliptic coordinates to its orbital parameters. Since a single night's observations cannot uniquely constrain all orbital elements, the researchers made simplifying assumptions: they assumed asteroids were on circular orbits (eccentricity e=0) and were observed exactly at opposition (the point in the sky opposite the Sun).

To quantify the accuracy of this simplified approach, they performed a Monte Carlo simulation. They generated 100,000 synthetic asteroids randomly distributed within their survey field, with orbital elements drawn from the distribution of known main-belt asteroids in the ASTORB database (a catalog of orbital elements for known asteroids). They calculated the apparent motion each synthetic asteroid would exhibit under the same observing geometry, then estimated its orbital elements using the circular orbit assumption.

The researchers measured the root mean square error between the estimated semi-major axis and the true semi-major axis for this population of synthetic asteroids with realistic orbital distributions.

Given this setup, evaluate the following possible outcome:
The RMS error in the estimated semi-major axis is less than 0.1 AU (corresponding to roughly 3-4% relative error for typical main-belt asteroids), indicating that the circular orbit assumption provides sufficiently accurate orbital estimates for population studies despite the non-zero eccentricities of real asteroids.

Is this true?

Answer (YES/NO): NO